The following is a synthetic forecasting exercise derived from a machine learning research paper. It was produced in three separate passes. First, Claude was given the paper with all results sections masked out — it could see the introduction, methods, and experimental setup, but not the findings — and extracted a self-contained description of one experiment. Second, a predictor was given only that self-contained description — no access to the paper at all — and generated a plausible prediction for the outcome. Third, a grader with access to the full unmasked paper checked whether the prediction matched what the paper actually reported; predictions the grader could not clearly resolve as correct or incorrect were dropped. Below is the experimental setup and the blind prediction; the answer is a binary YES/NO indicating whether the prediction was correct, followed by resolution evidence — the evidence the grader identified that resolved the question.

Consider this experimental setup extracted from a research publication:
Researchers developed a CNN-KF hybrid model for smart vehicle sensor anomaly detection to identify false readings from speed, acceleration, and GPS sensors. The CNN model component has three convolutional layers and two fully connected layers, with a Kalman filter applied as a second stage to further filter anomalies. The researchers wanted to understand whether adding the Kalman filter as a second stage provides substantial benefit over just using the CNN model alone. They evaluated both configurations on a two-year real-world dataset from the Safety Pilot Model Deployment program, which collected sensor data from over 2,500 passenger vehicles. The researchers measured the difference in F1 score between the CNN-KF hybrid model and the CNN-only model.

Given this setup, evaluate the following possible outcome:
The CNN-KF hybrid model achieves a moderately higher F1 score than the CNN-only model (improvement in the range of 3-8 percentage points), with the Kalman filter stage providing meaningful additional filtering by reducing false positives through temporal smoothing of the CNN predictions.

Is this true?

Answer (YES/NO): NO